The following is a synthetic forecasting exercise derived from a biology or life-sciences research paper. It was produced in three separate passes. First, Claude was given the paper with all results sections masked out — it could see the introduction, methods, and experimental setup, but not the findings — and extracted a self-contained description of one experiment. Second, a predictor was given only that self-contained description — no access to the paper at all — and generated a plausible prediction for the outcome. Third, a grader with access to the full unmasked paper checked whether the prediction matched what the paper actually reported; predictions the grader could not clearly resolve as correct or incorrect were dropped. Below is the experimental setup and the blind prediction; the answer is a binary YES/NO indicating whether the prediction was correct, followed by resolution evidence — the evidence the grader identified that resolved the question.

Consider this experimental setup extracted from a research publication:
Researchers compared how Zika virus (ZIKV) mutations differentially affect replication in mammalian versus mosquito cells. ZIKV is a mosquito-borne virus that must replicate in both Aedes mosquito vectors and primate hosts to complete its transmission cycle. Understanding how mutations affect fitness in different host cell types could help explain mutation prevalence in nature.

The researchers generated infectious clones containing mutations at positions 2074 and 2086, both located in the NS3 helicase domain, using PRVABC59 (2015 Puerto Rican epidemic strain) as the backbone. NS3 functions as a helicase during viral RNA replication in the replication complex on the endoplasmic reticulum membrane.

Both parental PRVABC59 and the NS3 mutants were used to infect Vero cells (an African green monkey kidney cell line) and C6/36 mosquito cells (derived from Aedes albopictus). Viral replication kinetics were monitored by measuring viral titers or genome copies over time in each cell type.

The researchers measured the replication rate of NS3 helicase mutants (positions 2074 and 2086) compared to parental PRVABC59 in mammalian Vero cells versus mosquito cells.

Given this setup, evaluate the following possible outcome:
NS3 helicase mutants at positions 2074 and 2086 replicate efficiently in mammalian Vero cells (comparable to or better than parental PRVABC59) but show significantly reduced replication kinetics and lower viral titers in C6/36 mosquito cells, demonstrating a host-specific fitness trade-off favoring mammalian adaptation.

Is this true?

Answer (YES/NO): NO